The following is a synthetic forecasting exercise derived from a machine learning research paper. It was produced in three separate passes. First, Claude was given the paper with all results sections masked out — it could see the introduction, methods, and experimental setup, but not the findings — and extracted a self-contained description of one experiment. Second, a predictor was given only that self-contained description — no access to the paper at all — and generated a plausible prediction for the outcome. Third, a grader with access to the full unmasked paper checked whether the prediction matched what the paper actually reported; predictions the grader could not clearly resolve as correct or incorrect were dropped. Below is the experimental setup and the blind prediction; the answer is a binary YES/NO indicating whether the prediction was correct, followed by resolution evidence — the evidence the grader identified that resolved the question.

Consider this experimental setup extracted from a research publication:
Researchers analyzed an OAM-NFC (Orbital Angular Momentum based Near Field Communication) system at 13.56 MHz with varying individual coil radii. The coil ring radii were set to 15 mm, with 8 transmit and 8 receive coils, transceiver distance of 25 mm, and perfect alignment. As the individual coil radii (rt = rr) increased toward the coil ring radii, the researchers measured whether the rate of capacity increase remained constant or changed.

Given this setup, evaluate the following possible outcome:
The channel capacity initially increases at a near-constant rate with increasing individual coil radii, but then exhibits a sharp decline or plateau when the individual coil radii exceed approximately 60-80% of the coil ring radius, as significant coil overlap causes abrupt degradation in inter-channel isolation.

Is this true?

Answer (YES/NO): NO